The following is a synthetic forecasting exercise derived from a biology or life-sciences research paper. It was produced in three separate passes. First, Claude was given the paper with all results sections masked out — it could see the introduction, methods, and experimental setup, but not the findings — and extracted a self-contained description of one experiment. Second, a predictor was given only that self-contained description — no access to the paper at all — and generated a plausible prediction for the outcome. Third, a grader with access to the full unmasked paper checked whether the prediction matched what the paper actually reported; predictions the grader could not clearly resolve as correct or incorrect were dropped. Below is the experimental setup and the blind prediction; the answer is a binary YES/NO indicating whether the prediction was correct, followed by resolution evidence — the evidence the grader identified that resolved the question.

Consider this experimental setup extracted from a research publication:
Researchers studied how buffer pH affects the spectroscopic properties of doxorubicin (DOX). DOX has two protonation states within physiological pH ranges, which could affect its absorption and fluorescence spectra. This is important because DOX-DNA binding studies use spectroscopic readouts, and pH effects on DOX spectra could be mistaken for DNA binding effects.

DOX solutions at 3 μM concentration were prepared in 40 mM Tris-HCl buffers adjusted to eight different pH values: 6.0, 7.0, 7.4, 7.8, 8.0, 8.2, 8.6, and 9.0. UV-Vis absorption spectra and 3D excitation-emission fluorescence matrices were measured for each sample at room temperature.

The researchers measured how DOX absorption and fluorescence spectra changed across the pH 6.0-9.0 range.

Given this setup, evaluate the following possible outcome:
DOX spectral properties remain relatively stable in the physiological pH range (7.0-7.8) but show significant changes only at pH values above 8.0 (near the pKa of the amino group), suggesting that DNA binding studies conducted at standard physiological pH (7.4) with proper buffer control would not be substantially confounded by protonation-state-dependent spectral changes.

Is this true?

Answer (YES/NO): YES